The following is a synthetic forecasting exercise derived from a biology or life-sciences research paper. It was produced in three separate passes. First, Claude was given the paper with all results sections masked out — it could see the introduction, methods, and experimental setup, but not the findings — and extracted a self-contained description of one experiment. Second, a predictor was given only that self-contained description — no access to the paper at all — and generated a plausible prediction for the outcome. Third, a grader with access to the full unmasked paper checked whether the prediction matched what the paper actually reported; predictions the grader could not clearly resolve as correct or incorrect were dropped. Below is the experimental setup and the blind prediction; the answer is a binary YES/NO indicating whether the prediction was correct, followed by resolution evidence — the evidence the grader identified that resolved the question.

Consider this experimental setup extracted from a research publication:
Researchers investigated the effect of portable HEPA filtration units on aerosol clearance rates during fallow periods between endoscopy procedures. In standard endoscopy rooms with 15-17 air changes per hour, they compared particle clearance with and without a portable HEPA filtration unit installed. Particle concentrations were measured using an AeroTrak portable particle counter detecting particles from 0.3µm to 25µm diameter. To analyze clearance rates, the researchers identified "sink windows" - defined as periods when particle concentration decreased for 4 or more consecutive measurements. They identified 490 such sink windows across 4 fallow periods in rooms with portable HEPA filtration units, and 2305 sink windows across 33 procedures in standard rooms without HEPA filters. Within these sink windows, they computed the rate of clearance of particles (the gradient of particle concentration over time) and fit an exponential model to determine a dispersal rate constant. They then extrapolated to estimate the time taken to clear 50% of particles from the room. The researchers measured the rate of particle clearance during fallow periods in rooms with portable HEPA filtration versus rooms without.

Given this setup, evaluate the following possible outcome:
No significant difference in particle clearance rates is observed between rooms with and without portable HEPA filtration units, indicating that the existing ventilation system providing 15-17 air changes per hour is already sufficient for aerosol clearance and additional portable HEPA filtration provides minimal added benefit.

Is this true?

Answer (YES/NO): NO